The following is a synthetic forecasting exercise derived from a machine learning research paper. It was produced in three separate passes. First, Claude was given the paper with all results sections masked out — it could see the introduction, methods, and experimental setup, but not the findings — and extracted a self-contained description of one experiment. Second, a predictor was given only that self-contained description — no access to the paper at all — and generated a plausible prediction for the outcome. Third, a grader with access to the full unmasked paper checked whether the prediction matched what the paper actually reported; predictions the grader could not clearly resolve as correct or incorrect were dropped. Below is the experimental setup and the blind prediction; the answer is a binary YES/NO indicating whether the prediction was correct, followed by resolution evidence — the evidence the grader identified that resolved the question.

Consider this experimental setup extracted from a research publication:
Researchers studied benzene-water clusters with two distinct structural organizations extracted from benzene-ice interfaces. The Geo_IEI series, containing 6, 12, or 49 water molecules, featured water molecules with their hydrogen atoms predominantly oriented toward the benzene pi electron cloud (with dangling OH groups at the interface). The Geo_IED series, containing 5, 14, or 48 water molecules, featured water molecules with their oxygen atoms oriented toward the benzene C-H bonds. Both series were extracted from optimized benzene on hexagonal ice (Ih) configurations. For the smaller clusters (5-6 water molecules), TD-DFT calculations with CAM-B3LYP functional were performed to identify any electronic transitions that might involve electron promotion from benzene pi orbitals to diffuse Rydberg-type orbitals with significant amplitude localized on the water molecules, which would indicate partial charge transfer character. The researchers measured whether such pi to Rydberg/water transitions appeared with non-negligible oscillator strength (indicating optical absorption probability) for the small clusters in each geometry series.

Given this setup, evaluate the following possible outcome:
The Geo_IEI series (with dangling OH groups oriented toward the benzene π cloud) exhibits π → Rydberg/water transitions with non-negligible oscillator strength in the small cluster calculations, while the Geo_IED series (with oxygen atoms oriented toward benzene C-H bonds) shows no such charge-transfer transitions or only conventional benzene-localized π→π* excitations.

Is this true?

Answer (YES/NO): NO